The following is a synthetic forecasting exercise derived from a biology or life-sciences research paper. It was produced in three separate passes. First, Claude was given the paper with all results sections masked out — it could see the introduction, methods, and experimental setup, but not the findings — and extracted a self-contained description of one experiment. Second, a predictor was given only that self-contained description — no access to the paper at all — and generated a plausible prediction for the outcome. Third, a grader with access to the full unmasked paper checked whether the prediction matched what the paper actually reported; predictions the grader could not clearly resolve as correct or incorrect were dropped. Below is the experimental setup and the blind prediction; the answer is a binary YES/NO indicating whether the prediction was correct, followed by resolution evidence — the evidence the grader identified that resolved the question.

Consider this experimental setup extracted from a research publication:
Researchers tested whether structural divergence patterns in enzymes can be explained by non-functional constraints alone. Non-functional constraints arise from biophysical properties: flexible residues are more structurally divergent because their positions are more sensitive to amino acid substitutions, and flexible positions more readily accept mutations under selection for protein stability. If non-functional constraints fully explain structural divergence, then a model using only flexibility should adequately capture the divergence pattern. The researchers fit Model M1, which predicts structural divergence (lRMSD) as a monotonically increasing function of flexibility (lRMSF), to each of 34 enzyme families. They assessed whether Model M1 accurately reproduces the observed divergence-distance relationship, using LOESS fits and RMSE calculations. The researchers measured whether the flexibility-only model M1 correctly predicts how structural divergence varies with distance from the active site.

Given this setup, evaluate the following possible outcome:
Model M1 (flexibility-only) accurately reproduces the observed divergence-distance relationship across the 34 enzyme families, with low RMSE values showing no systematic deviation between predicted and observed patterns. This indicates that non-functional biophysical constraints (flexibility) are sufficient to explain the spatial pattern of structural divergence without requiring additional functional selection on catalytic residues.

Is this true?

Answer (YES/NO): NO